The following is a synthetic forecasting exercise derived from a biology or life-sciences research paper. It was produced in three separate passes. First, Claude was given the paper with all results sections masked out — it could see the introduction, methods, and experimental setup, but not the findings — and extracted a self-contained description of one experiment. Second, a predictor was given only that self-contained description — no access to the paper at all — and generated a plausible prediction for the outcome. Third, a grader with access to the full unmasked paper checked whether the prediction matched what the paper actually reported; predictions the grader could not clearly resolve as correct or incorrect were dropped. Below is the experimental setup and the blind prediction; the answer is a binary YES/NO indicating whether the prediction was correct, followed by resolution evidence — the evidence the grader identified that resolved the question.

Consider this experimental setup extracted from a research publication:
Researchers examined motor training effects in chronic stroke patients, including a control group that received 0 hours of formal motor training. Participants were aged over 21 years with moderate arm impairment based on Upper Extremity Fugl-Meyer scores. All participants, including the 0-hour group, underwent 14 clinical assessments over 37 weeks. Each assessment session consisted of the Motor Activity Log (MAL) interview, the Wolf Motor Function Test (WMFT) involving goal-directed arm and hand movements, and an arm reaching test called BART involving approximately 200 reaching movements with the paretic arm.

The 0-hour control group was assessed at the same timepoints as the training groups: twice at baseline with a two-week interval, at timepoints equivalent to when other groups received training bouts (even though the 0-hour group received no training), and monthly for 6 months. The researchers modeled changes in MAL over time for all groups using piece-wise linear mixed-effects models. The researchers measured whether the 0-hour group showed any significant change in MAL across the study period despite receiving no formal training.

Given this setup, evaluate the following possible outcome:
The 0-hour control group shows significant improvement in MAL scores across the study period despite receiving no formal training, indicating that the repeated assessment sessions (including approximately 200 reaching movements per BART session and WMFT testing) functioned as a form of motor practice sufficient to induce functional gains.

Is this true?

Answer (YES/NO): YES